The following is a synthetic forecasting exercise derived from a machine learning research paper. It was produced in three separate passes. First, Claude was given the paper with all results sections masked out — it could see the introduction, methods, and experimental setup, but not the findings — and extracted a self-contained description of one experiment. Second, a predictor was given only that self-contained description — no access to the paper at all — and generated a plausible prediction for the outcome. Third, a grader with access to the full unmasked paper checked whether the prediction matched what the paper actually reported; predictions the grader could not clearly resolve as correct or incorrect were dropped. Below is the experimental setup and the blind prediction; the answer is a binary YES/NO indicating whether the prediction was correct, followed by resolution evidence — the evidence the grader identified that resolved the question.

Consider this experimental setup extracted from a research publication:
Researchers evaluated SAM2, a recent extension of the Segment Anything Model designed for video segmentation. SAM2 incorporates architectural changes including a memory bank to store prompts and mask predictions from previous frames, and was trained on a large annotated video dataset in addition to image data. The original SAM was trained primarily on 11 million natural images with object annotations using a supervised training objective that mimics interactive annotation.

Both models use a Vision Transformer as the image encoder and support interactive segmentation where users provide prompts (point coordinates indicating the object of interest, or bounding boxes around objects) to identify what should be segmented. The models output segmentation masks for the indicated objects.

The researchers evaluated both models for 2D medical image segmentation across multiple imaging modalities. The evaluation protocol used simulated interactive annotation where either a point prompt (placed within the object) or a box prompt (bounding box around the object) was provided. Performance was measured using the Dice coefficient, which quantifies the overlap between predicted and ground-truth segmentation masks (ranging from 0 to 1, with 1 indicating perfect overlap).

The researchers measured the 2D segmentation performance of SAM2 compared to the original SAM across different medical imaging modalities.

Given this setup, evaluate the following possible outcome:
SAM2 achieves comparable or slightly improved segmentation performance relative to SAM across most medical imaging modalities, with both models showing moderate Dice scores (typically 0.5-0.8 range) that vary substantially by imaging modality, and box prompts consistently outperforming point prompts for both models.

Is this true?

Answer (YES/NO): NO